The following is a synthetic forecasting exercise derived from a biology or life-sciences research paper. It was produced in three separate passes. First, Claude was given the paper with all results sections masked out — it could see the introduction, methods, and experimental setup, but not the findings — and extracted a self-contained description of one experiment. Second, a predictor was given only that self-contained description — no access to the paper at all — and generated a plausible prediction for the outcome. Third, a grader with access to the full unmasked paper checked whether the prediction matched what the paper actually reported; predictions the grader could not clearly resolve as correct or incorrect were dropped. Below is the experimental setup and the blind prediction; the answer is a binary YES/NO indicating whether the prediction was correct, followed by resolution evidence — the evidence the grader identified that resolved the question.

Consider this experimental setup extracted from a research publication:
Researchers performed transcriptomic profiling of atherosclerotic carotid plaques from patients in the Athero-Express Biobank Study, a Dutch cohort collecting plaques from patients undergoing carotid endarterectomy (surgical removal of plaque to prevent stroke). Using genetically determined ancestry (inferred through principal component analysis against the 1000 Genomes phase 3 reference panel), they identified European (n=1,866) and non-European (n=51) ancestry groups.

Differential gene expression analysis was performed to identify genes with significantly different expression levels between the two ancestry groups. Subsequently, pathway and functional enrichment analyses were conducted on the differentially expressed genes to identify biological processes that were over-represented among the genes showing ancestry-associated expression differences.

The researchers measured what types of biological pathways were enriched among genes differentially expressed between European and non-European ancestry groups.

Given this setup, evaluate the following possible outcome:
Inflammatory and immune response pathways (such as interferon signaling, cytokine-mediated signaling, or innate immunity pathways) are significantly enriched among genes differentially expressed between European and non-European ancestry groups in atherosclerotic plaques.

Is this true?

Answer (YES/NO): YES